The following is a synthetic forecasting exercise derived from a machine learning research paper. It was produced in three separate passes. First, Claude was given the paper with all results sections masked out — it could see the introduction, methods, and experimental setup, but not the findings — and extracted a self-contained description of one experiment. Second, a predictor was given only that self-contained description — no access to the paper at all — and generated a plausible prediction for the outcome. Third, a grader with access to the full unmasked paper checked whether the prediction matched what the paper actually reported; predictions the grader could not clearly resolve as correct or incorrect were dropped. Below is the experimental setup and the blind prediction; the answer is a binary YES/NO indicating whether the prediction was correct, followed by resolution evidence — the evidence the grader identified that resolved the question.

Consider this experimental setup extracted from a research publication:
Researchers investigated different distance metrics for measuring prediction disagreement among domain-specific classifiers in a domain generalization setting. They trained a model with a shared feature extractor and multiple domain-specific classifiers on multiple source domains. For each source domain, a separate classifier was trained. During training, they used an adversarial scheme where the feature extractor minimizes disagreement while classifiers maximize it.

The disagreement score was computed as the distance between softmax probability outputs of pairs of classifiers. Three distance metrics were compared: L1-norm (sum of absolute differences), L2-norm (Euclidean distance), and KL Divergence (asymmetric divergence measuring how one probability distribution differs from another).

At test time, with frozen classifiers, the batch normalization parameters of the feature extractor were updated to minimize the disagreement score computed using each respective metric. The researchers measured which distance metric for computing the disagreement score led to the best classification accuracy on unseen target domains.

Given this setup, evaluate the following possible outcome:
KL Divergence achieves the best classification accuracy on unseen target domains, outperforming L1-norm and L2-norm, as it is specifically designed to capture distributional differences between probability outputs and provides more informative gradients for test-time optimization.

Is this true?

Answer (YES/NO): NO